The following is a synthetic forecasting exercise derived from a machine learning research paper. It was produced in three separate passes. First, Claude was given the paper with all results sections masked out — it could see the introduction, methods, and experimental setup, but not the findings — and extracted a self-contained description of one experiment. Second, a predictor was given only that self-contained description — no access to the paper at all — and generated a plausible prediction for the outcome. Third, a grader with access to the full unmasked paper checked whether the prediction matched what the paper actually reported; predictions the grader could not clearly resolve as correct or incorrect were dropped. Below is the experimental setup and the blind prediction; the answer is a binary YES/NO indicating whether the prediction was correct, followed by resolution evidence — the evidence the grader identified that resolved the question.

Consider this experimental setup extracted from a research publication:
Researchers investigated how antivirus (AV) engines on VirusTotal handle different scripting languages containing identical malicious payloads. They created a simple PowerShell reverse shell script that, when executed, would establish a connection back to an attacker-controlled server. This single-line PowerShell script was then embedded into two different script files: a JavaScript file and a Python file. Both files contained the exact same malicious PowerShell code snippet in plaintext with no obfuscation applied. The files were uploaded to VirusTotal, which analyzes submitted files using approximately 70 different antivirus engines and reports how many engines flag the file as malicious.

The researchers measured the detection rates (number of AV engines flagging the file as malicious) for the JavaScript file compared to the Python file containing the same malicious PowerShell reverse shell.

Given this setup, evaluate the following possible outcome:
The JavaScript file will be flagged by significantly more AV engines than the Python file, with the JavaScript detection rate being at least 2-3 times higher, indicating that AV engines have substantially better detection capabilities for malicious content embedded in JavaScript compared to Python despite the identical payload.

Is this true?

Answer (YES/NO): YES